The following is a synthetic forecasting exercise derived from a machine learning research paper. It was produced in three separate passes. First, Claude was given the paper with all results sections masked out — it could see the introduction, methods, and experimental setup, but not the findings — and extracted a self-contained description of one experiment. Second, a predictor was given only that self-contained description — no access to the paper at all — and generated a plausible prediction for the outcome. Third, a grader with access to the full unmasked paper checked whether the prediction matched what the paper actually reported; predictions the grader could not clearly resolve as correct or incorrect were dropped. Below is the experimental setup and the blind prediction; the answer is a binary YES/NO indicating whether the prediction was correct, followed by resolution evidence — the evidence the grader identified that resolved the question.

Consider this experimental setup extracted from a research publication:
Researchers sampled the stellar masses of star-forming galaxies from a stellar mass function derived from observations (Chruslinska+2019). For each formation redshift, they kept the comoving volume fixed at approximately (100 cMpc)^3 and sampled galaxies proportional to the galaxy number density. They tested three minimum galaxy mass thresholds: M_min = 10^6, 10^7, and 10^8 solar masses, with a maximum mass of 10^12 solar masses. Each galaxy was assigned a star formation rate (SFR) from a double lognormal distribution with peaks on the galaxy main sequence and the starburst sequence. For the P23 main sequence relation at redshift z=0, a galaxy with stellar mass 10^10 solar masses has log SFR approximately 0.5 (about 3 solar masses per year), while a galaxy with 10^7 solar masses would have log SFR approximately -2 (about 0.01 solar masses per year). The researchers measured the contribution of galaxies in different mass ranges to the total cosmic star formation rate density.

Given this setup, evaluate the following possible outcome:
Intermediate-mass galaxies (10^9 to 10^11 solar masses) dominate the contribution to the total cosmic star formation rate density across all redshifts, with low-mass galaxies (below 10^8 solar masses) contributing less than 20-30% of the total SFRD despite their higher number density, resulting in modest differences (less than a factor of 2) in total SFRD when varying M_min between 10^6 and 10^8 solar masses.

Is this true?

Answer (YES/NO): YES